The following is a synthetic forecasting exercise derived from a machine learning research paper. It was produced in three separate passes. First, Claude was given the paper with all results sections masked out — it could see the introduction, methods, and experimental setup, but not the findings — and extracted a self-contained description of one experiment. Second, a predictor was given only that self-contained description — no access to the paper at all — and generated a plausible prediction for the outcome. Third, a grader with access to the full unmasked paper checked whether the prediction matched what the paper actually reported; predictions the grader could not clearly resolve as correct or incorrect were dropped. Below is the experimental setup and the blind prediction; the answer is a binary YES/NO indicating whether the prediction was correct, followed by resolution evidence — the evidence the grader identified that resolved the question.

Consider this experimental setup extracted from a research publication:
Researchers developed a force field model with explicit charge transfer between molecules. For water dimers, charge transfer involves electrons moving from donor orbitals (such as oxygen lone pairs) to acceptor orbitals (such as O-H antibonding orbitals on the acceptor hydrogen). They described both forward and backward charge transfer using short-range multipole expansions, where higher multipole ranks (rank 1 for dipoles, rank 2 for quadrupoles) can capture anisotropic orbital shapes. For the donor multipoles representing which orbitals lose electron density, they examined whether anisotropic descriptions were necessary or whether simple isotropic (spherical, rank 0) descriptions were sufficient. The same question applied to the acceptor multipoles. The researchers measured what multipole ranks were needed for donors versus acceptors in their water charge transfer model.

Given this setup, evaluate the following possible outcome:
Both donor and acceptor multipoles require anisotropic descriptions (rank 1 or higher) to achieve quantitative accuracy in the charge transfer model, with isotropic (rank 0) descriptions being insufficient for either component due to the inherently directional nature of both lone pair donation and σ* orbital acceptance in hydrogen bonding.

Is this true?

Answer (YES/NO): NO